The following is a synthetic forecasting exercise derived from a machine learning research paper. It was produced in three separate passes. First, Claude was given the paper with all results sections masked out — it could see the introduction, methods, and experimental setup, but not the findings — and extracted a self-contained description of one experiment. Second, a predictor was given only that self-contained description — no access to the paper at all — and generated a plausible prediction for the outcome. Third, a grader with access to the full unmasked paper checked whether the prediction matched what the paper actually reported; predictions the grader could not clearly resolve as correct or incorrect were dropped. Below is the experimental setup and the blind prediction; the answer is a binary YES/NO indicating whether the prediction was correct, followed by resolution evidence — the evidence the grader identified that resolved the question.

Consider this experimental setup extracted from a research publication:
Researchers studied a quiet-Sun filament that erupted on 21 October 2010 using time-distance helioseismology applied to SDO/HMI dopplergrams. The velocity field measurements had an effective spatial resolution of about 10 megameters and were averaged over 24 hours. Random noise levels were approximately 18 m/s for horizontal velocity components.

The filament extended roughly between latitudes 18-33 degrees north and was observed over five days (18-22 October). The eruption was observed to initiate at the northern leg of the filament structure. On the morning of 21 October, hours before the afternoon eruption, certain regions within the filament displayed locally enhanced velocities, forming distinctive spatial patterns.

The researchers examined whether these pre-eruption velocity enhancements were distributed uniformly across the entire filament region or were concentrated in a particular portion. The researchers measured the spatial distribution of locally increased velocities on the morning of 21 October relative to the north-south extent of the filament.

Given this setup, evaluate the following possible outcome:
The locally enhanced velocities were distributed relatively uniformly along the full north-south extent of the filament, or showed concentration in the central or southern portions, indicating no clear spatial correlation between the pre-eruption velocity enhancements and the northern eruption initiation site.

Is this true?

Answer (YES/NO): NO